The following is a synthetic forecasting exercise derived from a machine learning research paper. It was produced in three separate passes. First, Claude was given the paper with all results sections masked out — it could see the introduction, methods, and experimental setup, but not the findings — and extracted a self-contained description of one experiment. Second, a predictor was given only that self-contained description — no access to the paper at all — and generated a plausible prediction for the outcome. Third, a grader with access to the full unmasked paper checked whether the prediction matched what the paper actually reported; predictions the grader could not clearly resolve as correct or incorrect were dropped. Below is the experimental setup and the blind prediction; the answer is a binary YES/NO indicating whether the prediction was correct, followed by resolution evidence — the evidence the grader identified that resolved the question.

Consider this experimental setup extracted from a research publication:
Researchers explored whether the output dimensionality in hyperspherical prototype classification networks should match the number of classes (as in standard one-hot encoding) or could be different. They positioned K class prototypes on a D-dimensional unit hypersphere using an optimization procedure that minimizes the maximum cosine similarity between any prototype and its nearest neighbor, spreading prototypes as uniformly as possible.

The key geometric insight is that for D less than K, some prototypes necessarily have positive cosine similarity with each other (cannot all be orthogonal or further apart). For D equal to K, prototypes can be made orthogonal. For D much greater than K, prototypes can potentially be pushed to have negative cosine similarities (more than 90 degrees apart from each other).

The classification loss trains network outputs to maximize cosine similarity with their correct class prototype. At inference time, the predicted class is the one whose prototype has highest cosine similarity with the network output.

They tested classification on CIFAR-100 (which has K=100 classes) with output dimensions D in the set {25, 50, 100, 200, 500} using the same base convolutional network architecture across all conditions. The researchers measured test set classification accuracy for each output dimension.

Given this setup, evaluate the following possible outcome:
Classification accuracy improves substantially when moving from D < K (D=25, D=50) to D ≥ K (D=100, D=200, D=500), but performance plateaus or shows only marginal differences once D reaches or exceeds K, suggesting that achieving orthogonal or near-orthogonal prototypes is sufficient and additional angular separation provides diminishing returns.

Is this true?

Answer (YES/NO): NO